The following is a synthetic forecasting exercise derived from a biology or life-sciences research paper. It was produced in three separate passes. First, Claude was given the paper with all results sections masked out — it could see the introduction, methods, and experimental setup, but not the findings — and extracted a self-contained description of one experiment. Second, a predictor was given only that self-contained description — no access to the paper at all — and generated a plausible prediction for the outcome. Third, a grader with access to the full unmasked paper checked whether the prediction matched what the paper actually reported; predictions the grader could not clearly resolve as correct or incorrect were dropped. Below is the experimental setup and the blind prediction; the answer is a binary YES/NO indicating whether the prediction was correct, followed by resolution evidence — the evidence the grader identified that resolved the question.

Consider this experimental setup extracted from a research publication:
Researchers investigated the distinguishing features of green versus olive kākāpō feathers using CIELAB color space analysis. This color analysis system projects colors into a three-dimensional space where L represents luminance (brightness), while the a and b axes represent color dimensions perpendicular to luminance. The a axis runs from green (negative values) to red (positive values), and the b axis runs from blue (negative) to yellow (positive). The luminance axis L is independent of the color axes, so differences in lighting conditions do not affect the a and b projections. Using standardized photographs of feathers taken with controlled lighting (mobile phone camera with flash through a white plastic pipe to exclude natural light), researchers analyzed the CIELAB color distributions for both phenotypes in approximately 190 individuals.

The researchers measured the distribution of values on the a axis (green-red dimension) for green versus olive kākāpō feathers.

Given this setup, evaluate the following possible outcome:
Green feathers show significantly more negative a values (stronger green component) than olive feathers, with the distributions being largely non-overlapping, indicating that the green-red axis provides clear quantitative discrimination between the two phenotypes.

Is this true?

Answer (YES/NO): NO